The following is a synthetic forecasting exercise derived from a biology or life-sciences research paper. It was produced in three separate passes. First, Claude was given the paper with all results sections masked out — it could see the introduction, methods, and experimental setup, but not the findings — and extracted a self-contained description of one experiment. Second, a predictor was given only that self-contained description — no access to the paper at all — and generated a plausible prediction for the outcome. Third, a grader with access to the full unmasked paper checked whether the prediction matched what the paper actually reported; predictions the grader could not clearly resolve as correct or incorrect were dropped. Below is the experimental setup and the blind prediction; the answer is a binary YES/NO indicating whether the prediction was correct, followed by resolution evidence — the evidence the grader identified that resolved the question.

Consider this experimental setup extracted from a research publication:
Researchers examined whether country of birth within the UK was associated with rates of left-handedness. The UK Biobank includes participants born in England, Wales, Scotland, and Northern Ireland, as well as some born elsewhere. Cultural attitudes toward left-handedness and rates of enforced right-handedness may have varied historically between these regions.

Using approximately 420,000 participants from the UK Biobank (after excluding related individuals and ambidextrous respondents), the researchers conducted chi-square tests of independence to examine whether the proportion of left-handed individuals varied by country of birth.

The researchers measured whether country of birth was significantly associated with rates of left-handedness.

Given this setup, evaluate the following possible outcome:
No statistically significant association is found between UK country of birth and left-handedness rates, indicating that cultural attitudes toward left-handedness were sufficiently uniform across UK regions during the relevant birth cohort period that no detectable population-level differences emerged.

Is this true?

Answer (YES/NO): NO